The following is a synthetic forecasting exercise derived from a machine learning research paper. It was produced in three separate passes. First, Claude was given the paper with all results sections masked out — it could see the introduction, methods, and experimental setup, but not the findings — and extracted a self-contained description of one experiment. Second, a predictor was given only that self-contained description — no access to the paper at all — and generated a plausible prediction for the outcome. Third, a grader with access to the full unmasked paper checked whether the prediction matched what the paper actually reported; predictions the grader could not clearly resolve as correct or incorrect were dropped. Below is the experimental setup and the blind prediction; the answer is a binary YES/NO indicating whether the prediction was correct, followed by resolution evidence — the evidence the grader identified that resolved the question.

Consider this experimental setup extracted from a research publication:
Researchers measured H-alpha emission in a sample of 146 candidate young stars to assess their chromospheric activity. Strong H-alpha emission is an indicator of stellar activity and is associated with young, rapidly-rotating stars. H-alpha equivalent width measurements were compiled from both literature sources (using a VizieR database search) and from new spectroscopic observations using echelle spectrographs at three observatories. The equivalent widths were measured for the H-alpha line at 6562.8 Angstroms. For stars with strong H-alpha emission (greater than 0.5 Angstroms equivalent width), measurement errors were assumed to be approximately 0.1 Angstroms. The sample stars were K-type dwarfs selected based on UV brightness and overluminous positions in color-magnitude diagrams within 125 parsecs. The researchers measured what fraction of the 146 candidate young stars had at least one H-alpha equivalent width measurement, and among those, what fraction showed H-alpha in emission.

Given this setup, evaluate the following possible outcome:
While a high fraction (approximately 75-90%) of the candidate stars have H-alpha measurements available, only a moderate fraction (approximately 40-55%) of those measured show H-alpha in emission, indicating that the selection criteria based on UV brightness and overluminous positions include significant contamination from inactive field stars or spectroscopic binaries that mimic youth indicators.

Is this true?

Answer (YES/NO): NO